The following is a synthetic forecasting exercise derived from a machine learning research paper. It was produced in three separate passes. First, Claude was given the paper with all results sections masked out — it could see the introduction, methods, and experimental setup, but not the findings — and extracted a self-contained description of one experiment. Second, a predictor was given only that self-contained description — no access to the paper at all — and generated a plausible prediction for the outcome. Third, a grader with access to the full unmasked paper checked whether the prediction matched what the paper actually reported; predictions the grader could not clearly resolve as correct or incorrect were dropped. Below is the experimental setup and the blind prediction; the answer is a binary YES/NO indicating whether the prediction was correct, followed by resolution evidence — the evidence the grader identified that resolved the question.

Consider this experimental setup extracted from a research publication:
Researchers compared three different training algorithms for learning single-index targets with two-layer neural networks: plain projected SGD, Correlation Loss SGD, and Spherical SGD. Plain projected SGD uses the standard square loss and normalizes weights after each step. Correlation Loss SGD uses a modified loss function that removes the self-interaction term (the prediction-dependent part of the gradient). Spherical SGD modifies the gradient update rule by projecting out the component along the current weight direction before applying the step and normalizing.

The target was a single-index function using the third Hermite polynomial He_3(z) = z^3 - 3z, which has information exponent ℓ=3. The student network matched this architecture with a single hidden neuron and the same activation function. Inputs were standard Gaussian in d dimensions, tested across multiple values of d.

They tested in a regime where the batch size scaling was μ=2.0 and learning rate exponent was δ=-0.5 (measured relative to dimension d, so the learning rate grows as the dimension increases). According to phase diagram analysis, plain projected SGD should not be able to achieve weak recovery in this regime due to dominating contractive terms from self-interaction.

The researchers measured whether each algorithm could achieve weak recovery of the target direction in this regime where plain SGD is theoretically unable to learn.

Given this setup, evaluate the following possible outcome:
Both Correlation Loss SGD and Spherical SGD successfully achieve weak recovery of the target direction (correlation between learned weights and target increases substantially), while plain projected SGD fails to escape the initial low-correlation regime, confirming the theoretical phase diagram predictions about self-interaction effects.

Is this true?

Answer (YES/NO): YES